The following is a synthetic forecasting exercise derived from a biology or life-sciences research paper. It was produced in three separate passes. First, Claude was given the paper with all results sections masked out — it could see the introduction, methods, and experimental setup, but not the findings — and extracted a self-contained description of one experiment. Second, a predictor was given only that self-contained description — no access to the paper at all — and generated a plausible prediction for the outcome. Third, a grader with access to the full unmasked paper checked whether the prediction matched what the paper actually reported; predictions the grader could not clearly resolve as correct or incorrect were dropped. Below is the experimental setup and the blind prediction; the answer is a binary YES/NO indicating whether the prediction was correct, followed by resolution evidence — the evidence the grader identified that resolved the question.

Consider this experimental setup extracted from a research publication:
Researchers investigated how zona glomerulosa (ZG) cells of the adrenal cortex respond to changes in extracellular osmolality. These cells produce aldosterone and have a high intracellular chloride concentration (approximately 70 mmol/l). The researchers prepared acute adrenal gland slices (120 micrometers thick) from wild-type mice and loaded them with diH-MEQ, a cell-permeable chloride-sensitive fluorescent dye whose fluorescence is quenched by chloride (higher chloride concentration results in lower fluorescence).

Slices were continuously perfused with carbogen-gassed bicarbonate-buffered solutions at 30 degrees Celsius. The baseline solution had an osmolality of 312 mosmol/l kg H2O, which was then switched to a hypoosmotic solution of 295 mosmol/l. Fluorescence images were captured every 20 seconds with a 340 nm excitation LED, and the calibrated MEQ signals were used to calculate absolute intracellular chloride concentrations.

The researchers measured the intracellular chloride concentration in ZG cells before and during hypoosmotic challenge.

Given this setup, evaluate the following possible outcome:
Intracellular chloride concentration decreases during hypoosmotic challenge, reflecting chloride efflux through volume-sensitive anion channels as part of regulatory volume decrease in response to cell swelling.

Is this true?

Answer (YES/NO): NO